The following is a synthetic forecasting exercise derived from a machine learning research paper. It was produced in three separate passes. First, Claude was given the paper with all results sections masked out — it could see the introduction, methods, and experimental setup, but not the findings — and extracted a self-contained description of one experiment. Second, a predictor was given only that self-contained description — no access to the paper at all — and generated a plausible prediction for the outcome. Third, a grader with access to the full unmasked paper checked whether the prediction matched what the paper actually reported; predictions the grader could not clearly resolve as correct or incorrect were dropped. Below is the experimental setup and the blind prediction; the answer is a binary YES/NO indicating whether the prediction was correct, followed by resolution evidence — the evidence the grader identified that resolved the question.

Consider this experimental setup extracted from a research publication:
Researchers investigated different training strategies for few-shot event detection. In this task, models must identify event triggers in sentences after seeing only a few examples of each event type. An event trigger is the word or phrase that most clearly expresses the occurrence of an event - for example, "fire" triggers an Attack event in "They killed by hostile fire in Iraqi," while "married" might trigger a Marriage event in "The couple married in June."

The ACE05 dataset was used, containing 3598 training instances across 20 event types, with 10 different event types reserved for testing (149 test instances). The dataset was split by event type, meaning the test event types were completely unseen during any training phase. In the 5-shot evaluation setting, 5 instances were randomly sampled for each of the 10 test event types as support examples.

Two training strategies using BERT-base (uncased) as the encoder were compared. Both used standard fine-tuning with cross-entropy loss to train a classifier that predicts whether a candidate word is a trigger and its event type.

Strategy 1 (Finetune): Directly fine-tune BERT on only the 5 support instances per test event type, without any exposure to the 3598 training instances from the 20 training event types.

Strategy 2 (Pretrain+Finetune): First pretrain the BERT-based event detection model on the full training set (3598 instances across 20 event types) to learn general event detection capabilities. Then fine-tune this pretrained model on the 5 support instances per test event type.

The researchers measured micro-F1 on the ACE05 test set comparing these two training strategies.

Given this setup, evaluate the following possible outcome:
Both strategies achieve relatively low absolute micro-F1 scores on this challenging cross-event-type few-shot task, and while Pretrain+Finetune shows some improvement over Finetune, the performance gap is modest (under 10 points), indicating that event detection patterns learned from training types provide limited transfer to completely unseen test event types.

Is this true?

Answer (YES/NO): NO